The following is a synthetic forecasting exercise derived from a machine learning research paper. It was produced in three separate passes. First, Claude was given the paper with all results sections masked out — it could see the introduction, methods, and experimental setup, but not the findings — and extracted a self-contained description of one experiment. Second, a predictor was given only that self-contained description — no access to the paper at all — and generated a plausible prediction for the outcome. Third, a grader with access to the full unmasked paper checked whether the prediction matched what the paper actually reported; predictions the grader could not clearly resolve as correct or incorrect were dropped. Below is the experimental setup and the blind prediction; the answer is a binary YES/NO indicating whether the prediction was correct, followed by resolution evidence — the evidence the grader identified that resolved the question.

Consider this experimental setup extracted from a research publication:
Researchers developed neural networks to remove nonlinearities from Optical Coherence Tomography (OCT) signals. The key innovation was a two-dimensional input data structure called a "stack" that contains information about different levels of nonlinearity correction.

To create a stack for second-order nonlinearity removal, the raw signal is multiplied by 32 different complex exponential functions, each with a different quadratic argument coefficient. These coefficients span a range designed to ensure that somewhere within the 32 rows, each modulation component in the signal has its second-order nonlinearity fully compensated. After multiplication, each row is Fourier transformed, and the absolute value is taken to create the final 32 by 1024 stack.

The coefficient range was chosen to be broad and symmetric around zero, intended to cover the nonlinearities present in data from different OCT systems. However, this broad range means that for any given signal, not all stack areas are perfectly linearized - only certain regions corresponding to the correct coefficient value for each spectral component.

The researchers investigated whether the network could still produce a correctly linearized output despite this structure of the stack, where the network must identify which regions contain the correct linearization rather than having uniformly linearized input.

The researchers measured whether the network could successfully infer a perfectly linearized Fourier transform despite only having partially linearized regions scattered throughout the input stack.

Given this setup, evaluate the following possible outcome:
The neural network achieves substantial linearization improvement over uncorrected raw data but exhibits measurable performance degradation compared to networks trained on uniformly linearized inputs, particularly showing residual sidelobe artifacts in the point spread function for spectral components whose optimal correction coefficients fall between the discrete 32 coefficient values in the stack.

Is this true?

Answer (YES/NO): NO